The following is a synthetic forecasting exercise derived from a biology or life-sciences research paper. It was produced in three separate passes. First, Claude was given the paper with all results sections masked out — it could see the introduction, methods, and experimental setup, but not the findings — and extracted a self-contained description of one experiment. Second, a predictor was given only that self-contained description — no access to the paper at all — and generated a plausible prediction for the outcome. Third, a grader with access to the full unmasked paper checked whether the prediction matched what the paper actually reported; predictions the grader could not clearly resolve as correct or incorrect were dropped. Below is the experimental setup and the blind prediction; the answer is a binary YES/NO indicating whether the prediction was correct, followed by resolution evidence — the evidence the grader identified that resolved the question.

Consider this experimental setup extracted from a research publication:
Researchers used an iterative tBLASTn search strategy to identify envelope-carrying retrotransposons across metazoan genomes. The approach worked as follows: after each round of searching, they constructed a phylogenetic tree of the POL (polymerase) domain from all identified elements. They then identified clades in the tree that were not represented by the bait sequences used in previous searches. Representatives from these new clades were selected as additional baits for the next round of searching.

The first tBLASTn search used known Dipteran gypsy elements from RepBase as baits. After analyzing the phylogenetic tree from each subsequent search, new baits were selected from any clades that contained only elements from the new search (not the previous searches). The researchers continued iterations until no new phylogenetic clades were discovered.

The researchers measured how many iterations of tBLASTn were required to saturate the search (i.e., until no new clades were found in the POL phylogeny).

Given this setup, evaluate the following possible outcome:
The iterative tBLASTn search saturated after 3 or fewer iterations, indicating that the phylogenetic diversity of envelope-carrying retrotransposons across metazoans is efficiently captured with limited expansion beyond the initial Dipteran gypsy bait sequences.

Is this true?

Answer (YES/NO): NO